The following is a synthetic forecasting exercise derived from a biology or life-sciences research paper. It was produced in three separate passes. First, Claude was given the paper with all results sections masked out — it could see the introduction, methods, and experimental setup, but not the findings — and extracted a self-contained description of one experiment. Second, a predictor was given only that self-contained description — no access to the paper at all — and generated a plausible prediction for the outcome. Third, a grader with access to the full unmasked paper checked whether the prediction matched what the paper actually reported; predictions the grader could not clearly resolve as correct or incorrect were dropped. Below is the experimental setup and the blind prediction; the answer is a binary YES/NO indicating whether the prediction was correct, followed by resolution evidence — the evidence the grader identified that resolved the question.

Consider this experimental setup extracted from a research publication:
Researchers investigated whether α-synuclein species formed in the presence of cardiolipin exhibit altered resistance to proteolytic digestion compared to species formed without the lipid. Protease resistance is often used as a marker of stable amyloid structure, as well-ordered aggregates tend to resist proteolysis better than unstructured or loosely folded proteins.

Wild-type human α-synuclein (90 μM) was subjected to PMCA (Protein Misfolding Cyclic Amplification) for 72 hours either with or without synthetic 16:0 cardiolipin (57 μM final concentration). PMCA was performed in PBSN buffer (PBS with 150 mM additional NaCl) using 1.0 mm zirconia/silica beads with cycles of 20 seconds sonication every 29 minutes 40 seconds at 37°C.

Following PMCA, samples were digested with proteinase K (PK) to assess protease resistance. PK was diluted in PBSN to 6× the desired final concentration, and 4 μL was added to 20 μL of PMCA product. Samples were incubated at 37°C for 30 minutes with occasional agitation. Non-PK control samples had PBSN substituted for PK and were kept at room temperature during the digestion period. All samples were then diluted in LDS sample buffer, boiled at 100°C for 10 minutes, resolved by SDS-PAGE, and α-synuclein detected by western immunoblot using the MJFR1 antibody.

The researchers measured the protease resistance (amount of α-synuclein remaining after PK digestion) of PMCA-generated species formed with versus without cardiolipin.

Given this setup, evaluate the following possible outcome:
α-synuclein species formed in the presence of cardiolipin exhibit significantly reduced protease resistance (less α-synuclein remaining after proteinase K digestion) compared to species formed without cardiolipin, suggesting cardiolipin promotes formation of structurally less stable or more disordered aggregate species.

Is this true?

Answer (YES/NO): NO